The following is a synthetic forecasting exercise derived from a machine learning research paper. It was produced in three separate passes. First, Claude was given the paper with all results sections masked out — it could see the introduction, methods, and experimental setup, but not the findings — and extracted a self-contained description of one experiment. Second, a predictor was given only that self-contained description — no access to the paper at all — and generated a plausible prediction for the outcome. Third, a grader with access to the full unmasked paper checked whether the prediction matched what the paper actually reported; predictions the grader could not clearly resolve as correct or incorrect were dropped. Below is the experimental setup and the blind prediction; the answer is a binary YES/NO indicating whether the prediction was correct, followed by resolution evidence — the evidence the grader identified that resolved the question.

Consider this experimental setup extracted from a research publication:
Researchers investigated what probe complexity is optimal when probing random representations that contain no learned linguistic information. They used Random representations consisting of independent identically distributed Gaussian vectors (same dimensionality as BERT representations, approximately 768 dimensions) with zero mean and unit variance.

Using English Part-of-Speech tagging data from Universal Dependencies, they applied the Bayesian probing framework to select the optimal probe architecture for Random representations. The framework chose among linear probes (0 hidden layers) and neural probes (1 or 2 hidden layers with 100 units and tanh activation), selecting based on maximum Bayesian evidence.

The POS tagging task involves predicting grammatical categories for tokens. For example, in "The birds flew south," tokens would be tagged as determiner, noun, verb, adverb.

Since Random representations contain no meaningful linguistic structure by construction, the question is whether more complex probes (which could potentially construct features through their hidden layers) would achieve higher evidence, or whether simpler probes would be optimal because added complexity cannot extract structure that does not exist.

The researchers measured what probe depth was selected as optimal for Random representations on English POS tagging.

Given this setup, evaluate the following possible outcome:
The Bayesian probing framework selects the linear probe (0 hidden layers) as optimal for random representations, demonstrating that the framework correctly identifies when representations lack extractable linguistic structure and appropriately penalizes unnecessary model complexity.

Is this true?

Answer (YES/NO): YES